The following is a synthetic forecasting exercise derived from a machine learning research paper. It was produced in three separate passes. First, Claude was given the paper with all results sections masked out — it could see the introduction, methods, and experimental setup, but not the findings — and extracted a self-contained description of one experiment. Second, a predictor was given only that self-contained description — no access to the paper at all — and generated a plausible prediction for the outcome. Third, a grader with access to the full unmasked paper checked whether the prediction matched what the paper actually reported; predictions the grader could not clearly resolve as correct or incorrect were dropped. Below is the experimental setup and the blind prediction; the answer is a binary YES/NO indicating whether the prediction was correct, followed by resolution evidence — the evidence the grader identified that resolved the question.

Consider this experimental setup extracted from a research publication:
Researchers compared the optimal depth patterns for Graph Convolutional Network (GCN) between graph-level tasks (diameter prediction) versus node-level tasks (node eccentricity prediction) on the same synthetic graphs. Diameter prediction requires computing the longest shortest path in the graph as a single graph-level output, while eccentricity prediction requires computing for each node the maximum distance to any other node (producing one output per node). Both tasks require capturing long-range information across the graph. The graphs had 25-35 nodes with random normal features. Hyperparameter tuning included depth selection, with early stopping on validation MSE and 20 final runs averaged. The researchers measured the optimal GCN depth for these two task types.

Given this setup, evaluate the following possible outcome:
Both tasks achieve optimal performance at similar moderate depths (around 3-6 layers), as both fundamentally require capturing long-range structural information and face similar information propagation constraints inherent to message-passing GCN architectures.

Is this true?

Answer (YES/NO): NO